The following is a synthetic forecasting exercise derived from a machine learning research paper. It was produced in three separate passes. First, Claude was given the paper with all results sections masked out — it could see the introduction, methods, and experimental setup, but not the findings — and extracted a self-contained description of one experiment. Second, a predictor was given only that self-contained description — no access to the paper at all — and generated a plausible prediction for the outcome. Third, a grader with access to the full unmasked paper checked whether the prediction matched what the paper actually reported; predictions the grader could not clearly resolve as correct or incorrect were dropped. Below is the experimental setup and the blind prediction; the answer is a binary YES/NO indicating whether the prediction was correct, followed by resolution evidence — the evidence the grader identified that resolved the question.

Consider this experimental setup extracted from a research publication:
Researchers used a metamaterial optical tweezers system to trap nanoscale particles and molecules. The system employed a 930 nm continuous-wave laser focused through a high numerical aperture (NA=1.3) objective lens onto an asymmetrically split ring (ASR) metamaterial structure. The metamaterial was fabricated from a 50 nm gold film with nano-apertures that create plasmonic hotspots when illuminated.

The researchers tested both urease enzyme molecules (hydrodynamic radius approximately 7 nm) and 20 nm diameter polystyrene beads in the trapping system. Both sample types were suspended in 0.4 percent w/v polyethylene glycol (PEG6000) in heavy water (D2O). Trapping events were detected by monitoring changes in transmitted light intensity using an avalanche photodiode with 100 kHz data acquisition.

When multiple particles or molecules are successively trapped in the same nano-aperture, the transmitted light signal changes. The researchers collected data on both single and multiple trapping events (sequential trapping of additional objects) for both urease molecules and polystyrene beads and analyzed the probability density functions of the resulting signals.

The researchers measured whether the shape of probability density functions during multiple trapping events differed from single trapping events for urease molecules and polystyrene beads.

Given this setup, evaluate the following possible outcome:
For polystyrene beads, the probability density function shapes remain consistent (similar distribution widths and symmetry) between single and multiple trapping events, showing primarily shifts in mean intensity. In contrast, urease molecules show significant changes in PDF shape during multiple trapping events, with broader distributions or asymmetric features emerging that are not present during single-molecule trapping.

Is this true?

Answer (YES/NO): NO